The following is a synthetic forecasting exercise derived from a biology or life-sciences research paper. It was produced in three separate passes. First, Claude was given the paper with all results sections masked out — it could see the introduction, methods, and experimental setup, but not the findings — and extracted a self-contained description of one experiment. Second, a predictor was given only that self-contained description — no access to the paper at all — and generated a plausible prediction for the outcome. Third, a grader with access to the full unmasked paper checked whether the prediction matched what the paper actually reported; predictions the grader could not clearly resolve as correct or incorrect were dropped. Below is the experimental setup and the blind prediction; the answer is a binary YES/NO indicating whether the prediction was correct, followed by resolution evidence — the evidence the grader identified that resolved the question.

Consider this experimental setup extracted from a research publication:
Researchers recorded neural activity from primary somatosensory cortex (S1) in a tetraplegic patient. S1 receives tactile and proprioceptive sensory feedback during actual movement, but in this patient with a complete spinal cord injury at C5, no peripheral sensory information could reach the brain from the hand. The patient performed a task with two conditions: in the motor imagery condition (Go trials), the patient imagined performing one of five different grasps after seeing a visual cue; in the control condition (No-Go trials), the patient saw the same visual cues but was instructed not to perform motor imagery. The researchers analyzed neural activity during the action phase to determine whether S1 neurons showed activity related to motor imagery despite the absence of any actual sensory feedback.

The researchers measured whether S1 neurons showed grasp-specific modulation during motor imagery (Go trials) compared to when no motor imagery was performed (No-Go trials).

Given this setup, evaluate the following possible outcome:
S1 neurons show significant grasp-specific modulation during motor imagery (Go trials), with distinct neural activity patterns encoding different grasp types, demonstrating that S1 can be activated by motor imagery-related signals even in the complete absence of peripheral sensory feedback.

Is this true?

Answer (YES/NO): YES